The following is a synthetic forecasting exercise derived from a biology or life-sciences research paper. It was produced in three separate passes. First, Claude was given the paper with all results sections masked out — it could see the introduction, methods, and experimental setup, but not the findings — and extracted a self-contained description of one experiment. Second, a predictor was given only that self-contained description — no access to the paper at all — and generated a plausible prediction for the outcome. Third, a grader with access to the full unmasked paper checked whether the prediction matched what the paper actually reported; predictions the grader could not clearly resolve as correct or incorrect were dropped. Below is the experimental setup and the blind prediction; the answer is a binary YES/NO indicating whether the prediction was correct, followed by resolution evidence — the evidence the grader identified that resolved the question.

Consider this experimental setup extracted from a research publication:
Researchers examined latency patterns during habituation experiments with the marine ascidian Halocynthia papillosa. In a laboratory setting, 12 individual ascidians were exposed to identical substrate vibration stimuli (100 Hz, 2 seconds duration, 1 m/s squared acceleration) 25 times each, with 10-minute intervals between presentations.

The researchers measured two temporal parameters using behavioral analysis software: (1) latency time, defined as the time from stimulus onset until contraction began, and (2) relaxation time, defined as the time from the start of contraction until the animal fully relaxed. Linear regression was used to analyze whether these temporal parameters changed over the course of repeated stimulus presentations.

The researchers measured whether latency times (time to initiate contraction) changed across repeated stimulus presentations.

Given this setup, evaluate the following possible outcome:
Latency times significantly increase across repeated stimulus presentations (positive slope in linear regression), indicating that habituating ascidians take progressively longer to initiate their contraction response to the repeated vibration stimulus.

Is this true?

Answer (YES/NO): NO